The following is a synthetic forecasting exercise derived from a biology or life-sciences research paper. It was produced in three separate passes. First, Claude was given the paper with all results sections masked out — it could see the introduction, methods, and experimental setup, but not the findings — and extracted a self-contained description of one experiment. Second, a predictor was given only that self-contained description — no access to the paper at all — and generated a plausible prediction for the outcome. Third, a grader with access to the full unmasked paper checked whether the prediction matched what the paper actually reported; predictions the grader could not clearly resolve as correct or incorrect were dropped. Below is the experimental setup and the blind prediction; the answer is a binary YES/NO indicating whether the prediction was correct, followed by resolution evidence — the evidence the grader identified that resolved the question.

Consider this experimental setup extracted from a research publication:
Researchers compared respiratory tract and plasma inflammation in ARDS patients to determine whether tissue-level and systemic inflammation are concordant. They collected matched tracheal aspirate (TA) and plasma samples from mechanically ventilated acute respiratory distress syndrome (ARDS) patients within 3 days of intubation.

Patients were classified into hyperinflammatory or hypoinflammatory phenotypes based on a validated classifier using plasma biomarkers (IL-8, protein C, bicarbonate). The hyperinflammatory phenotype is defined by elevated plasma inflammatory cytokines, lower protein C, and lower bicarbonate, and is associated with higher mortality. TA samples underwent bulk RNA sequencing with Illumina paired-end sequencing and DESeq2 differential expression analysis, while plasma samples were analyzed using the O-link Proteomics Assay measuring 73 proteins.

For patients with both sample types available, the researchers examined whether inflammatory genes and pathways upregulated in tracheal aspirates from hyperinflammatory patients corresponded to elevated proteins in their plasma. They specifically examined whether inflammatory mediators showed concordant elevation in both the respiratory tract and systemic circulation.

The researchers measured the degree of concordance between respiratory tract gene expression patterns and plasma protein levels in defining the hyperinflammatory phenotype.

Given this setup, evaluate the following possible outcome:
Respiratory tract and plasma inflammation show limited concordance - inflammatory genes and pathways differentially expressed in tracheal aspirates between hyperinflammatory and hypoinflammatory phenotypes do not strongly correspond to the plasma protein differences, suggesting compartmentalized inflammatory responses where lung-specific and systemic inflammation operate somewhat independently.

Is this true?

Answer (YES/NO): NO